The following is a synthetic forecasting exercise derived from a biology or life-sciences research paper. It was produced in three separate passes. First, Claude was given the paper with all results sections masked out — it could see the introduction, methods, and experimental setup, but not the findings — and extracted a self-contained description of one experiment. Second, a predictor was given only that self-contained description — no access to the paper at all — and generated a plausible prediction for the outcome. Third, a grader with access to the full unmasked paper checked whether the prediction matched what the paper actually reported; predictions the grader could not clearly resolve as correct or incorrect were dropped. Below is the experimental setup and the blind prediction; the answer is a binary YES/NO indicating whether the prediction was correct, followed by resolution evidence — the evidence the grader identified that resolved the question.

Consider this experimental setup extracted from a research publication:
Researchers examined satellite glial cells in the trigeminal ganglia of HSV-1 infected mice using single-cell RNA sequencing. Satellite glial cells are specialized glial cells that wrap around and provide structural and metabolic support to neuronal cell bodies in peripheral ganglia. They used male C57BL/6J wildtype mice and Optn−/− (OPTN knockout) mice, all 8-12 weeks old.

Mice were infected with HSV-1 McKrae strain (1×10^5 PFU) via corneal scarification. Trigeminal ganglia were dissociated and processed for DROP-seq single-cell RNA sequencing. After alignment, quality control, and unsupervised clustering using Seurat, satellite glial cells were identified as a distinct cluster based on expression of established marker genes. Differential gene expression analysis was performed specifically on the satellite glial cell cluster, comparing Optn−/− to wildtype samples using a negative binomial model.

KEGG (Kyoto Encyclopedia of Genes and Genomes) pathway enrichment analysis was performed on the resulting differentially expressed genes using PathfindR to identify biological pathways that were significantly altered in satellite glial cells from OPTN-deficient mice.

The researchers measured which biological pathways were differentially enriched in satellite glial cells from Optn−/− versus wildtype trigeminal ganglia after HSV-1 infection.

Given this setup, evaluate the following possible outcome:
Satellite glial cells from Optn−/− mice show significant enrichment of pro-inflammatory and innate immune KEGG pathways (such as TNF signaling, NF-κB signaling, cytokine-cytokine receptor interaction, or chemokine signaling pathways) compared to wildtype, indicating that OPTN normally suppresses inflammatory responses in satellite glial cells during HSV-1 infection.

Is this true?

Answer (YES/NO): YES